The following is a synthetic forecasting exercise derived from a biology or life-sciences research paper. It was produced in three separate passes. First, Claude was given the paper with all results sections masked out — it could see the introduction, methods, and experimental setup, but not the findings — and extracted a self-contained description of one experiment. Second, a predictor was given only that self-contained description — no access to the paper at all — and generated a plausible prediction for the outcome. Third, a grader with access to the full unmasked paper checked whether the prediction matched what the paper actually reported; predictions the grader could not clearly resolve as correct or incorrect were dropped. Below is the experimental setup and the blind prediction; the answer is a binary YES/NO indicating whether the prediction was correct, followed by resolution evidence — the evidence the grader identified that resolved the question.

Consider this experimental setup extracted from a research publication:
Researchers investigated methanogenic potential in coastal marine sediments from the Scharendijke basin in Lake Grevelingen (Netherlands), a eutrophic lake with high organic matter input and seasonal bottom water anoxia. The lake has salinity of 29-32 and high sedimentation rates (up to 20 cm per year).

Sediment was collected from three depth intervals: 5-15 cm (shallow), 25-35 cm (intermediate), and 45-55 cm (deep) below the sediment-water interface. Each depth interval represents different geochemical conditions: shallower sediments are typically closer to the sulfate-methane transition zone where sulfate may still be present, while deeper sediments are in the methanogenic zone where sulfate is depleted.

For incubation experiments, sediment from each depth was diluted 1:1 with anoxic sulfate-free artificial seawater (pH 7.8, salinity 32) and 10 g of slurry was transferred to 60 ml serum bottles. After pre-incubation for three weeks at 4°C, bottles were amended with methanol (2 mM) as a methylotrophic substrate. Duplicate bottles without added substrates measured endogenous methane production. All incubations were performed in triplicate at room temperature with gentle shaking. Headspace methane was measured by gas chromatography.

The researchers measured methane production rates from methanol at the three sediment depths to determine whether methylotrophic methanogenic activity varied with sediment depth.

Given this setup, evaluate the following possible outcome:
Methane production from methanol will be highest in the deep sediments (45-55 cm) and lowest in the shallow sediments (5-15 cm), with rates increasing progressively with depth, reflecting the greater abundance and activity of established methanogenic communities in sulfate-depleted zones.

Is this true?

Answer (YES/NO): NO